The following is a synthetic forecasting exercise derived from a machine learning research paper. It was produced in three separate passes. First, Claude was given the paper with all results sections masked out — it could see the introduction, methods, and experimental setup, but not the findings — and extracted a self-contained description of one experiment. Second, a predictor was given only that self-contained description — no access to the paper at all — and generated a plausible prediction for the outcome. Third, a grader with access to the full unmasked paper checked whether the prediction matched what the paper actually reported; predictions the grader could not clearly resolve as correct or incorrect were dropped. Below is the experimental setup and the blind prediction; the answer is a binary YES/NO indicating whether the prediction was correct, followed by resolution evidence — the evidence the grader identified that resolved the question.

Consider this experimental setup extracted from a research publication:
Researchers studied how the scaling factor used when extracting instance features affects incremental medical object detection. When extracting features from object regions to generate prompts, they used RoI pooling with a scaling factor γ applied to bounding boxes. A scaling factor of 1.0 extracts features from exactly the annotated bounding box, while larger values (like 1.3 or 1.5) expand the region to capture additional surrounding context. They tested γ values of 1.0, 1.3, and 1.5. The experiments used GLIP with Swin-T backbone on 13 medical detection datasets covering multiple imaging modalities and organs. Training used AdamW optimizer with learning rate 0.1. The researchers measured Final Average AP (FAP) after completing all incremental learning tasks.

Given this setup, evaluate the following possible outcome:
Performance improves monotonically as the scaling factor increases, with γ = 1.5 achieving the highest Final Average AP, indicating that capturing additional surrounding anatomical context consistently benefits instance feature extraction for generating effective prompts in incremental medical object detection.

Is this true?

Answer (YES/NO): NO